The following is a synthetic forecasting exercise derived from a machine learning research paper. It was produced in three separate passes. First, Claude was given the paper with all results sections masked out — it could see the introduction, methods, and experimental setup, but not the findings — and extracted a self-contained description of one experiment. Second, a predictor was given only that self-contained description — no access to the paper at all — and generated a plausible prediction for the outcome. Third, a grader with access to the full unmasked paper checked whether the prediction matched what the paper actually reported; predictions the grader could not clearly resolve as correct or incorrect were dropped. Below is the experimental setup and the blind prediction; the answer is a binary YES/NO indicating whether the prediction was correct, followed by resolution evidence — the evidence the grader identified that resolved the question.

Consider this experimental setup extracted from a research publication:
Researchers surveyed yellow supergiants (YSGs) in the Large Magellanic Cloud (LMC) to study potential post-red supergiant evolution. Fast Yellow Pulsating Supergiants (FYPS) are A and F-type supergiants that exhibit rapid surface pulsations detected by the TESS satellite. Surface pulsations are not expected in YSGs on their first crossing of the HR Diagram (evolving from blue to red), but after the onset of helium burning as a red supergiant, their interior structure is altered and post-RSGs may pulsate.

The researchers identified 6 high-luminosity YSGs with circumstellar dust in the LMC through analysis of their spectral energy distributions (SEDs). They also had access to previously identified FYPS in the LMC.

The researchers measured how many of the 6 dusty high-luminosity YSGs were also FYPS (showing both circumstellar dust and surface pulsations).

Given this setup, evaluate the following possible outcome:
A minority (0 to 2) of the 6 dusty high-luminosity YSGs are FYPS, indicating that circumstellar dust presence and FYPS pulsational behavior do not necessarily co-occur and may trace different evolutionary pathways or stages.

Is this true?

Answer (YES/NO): YES